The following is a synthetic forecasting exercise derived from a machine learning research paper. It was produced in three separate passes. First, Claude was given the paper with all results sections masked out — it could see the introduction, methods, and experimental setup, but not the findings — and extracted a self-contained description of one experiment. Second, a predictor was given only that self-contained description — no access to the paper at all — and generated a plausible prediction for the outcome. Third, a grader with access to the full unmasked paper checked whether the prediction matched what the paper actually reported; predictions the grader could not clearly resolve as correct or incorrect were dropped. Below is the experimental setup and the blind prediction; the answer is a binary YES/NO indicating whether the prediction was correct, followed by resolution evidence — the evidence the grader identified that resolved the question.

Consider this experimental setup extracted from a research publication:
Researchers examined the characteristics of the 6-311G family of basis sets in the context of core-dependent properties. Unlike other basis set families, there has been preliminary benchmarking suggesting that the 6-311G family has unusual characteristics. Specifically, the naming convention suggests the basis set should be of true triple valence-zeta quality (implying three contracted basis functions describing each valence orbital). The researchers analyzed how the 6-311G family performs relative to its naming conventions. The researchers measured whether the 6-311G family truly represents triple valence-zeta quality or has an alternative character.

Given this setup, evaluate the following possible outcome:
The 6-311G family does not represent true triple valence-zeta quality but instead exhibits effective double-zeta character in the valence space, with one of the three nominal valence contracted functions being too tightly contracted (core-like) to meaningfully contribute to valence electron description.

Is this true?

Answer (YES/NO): YES